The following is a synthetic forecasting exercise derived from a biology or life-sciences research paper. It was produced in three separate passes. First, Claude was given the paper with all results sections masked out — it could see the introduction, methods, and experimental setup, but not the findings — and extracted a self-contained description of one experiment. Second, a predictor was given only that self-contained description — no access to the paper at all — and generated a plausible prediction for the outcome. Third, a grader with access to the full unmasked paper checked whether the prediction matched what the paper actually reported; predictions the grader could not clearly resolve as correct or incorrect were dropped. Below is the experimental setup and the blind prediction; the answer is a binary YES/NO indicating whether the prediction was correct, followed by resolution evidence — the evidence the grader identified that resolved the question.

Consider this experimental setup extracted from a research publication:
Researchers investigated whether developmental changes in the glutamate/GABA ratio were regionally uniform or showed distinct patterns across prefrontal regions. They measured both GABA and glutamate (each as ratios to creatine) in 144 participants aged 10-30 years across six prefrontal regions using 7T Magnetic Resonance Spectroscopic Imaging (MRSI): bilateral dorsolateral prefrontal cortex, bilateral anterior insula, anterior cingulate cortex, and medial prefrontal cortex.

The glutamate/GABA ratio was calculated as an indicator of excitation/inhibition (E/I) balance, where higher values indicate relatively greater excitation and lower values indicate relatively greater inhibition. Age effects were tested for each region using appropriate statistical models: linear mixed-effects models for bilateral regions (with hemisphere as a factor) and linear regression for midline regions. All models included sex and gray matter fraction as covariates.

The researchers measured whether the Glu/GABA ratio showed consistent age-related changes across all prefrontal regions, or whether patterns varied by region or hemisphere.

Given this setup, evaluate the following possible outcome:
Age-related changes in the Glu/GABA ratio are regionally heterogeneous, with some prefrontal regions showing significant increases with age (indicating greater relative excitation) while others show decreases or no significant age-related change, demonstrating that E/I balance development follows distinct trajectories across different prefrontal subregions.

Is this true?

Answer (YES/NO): YES